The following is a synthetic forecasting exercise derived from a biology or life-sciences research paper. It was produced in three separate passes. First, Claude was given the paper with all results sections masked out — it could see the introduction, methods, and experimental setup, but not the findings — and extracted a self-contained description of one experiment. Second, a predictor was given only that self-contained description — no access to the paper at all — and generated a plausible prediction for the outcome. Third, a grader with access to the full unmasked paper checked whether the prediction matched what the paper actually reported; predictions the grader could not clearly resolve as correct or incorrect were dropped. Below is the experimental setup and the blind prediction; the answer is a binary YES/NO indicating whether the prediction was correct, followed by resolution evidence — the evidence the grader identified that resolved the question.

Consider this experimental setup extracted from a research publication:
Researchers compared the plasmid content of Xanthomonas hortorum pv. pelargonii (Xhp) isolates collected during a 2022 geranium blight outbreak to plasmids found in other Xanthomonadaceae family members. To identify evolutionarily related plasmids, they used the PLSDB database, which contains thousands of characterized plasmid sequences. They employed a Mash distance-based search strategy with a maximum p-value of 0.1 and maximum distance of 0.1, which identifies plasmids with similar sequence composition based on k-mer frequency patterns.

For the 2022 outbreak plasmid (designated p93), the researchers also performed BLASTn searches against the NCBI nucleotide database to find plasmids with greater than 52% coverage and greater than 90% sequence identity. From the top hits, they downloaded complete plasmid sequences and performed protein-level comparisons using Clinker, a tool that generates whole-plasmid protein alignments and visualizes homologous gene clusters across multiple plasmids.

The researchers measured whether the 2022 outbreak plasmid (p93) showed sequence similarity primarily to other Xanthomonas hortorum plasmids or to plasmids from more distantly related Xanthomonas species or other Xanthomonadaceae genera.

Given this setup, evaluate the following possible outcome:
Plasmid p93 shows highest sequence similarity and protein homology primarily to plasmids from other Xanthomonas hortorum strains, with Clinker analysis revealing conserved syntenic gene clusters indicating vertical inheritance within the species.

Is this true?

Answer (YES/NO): NO